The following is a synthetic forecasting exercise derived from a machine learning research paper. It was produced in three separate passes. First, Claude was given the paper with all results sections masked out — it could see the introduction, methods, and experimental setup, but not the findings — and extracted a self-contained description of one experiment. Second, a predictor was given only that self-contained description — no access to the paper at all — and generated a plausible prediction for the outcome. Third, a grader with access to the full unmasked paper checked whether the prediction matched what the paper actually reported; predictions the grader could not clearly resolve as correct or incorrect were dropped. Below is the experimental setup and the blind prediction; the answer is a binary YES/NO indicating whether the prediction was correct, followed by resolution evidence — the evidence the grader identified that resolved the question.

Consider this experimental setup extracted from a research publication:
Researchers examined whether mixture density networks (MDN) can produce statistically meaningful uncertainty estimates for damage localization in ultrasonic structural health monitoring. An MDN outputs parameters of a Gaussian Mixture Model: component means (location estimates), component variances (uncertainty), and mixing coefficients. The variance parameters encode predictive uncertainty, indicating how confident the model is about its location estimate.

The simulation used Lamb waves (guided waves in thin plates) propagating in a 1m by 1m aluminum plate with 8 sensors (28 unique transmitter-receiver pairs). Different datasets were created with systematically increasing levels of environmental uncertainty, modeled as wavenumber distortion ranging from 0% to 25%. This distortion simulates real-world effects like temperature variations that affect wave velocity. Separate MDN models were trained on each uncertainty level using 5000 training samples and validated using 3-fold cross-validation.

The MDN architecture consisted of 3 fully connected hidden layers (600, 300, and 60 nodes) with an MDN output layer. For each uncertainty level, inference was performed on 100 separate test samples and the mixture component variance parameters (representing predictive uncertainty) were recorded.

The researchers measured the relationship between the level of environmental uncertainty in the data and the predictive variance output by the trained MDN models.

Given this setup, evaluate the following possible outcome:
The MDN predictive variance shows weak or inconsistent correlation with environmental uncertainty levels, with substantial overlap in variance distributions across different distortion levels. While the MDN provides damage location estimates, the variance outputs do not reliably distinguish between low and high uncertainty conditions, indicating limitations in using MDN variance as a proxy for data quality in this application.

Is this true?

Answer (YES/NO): NO